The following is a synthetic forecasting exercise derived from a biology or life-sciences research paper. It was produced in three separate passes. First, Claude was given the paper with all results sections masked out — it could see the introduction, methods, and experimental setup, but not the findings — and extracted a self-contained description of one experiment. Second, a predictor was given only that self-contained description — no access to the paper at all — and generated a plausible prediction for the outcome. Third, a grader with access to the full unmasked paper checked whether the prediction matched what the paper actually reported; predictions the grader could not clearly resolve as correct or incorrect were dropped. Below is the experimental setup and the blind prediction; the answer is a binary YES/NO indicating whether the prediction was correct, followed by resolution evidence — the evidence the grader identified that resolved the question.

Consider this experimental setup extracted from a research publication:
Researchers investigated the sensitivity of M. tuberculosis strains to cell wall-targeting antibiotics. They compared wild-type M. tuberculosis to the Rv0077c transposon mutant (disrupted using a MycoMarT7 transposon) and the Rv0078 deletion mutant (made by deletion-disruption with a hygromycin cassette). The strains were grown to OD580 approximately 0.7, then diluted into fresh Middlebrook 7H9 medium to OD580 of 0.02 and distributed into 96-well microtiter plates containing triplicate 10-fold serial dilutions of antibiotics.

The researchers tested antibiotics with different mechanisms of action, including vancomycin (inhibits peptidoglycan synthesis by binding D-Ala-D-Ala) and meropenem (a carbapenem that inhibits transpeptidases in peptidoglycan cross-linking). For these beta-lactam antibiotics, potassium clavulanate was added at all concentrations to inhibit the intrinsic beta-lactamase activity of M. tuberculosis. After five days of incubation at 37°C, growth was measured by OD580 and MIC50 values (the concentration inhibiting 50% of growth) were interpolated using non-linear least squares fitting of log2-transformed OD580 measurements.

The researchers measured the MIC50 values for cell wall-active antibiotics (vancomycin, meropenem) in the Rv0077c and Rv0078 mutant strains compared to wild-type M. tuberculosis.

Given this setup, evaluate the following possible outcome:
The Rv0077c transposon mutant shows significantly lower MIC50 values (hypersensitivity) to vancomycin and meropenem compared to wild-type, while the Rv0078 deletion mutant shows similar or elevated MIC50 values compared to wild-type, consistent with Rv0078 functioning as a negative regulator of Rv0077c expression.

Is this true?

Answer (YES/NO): NO